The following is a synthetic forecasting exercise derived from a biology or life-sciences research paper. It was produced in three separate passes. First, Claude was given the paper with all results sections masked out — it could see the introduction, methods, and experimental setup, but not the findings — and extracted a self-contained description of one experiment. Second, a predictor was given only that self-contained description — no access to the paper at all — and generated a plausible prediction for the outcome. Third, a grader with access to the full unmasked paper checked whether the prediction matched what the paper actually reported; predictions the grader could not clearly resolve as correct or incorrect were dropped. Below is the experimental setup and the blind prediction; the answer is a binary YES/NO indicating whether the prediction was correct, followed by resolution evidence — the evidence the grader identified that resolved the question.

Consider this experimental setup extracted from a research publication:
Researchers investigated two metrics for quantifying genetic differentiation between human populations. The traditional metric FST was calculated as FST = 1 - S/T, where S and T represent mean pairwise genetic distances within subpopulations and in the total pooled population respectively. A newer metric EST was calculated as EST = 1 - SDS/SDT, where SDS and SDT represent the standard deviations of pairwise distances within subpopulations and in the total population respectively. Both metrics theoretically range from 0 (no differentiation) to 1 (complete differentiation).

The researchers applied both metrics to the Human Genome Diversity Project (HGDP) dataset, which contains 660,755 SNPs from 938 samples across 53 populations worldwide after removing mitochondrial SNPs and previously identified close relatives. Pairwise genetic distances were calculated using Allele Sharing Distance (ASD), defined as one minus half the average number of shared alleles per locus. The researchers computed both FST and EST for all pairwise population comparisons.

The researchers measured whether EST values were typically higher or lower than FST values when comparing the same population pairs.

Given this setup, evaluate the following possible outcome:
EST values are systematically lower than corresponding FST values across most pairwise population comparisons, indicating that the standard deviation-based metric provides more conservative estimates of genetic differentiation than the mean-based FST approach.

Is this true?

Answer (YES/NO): NO